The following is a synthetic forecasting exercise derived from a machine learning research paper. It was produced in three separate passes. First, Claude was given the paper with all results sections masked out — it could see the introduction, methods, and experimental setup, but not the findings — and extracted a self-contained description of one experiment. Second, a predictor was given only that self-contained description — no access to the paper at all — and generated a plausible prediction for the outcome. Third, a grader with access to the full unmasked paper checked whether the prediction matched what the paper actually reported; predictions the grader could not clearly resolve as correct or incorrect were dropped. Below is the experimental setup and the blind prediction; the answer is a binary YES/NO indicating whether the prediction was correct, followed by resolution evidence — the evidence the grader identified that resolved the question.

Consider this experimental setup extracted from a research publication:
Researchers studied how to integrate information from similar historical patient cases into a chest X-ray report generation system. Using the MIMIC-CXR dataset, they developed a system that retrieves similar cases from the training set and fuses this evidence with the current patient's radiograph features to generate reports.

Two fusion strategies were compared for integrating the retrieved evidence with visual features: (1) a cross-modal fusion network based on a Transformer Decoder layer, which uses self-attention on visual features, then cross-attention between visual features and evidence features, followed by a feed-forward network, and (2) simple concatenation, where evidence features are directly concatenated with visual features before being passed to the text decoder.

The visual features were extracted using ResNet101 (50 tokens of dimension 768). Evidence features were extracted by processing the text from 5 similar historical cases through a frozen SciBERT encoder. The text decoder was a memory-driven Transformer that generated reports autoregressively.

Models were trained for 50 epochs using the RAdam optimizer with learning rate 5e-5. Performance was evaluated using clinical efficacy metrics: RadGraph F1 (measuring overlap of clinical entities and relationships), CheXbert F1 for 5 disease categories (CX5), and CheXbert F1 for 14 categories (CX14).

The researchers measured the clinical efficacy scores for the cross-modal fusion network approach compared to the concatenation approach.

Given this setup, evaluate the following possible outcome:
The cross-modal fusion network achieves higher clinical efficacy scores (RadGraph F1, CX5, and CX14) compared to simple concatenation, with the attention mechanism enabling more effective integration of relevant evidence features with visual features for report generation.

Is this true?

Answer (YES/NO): YES